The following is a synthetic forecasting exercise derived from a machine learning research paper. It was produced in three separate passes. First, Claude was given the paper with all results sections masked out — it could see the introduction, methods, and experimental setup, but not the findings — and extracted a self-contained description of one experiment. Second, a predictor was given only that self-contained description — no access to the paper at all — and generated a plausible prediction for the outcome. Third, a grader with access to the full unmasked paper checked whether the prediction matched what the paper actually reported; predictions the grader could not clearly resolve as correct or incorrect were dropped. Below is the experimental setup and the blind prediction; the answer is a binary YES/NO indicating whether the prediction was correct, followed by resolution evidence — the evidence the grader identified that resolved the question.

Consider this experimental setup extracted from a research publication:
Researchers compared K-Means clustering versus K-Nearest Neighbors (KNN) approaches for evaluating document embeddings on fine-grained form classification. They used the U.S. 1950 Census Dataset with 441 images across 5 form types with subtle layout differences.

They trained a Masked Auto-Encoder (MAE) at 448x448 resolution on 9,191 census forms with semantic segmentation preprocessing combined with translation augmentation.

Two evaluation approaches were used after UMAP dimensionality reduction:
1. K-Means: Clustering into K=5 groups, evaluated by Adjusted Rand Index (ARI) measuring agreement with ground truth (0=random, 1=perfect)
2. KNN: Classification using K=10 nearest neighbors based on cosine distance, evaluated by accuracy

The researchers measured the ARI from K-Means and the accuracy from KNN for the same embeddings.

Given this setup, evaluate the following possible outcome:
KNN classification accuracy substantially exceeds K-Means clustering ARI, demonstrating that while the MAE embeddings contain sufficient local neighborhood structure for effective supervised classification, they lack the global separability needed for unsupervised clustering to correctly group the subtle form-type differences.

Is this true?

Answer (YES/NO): NO